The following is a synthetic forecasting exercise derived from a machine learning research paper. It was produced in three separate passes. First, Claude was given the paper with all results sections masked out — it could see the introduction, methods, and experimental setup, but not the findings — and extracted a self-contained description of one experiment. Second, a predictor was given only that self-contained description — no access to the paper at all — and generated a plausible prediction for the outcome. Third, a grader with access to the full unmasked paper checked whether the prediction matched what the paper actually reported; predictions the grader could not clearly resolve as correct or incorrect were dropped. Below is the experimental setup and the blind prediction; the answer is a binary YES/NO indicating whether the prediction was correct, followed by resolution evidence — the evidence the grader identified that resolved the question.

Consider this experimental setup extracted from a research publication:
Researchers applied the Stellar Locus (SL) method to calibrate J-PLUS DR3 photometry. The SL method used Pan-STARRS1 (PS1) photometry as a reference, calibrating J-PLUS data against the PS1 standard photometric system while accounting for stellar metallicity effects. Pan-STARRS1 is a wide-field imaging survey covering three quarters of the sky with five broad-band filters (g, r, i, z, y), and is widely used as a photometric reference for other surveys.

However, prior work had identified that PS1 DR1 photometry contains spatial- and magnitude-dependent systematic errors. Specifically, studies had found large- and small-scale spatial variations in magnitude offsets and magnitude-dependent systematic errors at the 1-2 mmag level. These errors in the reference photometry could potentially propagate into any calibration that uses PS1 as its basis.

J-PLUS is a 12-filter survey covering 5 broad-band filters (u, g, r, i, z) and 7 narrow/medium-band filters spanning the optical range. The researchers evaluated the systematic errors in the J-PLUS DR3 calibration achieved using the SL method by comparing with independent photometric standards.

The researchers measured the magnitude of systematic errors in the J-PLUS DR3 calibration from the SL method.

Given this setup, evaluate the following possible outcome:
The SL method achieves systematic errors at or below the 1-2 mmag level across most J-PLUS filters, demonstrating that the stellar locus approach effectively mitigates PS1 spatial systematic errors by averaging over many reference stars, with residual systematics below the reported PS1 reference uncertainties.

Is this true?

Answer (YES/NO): NO